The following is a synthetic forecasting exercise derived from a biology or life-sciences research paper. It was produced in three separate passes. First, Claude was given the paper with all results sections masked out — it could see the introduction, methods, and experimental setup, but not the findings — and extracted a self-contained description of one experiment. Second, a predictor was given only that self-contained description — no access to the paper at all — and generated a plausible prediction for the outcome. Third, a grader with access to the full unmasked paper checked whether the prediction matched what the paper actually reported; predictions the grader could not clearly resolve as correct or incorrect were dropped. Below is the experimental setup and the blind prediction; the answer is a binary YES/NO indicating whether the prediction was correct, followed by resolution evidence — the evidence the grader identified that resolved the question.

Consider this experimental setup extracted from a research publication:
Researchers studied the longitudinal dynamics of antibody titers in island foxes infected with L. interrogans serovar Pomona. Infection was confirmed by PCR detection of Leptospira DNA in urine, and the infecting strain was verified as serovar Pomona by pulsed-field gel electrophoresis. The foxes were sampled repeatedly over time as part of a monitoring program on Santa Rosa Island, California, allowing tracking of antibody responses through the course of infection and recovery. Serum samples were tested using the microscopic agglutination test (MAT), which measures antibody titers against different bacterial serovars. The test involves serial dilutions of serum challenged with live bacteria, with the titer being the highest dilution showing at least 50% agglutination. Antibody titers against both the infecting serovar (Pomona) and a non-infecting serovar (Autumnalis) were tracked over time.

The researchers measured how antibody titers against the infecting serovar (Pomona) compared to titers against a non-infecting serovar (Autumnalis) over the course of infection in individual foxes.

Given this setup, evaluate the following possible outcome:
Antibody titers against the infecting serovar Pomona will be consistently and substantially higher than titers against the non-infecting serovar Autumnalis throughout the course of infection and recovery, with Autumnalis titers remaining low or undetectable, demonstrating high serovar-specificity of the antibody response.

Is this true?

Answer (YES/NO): NO